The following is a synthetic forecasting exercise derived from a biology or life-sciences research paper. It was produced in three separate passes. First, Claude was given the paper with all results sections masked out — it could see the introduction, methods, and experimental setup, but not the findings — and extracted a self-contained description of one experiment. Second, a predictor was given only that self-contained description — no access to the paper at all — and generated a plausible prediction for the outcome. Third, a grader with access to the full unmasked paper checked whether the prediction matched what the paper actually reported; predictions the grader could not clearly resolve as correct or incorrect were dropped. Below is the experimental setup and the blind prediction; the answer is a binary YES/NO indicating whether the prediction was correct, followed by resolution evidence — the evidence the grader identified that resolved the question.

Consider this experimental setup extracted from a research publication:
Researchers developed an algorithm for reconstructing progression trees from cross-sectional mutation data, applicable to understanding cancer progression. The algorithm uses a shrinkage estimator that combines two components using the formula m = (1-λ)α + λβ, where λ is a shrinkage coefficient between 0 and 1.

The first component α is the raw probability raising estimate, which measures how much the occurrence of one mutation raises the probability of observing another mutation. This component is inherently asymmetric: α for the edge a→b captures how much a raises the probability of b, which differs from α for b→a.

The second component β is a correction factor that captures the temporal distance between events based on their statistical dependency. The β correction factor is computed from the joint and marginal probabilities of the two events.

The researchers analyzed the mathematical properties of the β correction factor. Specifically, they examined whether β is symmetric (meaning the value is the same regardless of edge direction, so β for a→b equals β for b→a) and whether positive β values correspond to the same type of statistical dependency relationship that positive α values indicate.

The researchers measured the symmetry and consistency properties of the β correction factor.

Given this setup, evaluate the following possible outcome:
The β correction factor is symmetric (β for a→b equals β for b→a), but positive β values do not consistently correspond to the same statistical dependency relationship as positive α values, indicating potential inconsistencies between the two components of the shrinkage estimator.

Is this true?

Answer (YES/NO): NO